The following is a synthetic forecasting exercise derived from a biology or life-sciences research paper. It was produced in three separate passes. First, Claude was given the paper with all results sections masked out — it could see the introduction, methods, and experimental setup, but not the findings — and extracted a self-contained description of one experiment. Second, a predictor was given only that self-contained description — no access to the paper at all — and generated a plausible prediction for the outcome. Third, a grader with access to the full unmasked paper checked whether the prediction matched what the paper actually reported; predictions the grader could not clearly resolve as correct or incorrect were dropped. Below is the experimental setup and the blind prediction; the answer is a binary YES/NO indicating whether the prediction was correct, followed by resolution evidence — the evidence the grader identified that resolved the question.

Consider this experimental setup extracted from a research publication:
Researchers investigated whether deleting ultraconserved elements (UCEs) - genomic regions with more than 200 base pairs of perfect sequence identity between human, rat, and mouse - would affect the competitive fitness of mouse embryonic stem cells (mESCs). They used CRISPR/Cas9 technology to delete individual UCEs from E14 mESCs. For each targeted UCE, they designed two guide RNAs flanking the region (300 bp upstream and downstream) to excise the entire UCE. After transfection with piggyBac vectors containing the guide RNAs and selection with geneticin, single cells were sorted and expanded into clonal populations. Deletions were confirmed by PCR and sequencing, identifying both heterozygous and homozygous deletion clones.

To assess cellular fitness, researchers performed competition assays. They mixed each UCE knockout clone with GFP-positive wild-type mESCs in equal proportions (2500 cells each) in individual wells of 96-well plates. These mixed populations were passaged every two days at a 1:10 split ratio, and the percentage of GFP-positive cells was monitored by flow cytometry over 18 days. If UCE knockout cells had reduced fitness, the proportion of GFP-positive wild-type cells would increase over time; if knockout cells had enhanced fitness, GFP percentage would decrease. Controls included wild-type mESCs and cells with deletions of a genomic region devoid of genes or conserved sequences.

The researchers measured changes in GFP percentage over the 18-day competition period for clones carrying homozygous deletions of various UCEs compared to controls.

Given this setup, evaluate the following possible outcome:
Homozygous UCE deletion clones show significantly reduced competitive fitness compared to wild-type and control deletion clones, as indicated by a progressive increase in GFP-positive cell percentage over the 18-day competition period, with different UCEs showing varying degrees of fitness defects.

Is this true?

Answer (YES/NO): NO